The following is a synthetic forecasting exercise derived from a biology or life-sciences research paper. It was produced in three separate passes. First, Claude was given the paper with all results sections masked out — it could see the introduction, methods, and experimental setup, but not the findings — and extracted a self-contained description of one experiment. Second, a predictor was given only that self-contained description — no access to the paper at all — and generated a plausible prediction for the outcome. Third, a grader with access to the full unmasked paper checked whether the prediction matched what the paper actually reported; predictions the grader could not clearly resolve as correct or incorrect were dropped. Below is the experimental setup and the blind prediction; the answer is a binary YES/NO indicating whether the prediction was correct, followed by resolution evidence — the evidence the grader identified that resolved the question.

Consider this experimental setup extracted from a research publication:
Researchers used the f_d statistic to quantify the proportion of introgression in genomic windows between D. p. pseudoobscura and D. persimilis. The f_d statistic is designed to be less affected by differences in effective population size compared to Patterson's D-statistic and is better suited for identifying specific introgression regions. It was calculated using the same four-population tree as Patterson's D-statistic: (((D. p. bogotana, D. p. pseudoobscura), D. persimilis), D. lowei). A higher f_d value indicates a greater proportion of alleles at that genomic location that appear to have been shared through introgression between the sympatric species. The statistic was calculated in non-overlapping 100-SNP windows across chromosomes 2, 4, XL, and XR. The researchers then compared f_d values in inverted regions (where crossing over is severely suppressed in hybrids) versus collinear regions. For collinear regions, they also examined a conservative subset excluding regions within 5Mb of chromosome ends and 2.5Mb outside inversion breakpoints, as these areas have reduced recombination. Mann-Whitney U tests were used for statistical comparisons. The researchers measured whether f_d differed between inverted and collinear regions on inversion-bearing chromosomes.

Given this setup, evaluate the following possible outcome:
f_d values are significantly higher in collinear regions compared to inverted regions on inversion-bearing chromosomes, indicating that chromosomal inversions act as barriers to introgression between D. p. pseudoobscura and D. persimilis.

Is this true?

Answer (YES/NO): YES